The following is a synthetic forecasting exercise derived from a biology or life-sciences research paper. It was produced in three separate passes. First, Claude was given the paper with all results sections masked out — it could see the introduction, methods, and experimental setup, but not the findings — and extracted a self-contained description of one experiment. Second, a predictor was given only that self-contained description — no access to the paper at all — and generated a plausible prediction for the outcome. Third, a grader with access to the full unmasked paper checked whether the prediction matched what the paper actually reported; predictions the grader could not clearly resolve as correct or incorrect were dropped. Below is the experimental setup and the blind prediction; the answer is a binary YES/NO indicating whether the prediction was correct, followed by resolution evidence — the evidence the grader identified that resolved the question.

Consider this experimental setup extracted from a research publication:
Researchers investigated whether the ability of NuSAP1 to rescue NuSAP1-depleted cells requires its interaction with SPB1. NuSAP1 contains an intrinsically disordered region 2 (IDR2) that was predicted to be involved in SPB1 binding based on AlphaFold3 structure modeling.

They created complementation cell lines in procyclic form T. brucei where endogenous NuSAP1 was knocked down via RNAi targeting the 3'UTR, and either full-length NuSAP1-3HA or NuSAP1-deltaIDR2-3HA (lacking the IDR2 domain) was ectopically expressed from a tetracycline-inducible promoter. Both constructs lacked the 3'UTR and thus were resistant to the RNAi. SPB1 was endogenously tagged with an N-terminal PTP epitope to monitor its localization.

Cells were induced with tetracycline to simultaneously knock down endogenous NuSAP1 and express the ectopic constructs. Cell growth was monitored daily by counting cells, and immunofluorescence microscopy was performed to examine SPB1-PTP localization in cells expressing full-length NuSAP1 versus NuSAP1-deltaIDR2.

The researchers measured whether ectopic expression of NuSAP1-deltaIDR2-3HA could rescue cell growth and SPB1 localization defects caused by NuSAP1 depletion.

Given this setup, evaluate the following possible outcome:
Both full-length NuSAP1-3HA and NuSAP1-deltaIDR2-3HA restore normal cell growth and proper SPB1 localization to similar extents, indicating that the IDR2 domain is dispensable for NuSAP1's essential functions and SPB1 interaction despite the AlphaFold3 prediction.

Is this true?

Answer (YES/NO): NO